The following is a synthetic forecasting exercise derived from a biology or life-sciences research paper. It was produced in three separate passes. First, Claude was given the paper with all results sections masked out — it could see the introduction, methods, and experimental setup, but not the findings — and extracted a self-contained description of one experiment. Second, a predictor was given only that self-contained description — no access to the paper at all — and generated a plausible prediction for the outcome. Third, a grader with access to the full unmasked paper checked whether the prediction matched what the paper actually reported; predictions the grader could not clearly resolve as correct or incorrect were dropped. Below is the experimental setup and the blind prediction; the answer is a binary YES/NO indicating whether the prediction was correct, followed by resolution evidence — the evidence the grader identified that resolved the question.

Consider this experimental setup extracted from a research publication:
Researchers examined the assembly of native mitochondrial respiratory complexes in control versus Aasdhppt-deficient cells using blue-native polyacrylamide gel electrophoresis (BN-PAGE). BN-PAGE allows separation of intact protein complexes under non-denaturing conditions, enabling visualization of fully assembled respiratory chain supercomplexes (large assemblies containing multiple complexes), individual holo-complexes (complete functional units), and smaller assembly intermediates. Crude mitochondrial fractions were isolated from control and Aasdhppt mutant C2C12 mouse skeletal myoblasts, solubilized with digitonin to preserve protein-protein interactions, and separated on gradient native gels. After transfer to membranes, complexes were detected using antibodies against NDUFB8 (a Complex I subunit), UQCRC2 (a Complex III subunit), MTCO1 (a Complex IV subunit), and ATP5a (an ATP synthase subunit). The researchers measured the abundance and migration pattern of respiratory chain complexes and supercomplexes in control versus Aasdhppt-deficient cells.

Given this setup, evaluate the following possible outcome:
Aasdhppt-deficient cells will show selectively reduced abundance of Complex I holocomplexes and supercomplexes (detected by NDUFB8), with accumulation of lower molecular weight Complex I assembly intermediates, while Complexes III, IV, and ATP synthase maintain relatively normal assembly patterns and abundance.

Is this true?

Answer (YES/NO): NO